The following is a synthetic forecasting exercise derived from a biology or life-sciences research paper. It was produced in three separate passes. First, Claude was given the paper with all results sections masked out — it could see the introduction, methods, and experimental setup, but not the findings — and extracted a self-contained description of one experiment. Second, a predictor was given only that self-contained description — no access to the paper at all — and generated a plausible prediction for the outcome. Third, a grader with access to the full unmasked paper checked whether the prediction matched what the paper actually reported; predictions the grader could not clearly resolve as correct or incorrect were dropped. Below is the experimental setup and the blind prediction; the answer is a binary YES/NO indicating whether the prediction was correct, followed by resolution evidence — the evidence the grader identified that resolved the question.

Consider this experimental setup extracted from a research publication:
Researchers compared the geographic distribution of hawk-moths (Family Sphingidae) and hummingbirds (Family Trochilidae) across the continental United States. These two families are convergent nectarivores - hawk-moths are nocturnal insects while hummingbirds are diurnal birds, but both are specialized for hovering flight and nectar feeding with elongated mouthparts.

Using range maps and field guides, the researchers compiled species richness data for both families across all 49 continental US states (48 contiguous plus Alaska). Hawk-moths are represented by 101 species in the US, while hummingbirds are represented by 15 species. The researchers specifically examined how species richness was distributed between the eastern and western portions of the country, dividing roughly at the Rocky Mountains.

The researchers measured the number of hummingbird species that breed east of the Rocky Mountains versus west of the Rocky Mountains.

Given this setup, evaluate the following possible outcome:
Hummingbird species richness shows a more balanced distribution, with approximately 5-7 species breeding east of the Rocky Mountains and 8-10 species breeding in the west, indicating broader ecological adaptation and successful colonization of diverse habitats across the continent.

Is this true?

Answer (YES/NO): NO